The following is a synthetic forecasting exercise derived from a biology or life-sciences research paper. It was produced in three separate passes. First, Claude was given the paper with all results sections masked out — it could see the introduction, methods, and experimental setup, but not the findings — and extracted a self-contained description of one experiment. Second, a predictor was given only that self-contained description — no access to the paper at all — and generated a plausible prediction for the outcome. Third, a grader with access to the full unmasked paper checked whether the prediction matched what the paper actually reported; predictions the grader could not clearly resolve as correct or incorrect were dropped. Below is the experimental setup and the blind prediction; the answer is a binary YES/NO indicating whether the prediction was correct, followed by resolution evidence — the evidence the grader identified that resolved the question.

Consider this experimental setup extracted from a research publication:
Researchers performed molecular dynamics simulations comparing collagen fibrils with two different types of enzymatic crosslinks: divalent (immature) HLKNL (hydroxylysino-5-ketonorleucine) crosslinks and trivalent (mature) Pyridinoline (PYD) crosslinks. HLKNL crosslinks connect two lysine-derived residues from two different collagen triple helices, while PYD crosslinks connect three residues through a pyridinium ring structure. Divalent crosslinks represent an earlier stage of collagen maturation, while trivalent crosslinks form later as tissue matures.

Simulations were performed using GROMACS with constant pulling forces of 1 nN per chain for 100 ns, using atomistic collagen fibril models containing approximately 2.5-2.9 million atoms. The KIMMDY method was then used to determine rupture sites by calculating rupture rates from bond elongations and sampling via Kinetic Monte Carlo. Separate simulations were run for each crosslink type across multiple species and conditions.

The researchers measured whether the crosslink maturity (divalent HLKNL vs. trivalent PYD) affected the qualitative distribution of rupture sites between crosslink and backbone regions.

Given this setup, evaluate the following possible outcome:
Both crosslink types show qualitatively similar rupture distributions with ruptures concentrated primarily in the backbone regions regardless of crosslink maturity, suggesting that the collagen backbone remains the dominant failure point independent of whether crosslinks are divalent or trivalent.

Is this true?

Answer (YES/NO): NO